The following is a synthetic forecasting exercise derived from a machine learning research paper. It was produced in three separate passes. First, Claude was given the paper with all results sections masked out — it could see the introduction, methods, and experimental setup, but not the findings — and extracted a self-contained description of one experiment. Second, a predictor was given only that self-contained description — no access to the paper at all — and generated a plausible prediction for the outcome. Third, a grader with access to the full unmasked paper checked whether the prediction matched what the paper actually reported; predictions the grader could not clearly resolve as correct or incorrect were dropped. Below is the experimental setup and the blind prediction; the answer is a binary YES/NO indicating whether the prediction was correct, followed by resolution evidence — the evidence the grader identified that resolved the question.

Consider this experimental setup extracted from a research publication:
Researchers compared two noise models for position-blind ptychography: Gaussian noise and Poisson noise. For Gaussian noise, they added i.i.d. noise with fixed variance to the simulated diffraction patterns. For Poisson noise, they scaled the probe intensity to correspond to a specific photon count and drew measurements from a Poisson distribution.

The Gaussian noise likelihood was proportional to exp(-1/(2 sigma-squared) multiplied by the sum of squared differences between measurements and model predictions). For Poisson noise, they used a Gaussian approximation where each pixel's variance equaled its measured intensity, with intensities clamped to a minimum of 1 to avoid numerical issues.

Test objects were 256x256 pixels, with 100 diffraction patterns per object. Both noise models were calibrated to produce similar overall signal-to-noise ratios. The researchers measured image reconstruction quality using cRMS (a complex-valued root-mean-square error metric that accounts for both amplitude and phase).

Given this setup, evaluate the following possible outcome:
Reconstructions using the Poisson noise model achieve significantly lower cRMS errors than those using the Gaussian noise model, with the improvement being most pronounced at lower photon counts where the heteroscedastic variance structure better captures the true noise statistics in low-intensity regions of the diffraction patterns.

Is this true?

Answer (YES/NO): NO